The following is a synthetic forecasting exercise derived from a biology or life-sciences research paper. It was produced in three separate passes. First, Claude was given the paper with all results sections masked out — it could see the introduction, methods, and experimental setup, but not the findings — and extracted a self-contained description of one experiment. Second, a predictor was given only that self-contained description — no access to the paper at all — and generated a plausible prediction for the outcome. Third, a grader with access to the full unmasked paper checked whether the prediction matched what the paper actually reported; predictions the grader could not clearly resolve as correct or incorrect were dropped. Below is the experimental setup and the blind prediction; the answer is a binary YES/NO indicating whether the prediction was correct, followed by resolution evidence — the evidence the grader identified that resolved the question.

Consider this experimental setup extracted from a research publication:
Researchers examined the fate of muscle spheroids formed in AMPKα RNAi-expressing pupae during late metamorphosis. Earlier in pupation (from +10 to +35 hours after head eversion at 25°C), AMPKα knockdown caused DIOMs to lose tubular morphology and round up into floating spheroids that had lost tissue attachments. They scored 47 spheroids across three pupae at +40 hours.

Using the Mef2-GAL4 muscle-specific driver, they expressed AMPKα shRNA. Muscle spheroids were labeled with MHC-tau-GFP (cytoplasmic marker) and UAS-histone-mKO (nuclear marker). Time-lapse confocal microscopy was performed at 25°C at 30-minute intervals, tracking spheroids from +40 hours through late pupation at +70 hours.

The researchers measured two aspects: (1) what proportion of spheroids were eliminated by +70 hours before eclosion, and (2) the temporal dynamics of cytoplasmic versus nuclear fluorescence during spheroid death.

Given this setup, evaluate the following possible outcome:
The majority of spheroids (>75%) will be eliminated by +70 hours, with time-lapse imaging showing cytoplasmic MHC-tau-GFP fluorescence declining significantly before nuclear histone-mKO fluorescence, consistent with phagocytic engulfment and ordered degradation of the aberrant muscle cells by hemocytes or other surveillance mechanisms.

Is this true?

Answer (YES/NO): NO